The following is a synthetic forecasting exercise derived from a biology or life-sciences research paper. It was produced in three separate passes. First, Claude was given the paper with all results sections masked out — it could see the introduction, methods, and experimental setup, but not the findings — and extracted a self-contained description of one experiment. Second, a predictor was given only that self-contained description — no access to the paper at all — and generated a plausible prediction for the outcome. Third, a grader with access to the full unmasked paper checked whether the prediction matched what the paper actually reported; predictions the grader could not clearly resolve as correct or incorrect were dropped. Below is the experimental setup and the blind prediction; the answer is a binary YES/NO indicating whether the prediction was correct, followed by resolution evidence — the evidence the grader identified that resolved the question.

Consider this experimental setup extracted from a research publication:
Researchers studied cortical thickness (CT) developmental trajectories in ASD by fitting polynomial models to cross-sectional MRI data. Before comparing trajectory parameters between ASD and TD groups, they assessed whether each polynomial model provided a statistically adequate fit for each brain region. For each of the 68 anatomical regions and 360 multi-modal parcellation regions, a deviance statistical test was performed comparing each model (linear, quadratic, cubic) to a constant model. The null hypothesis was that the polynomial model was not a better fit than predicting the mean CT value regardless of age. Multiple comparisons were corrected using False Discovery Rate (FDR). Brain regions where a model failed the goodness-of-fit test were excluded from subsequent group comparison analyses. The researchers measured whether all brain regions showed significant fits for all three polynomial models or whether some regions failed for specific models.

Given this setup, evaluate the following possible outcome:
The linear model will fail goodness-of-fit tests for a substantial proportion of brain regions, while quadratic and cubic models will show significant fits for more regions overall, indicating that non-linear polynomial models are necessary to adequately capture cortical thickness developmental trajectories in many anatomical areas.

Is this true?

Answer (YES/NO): NO